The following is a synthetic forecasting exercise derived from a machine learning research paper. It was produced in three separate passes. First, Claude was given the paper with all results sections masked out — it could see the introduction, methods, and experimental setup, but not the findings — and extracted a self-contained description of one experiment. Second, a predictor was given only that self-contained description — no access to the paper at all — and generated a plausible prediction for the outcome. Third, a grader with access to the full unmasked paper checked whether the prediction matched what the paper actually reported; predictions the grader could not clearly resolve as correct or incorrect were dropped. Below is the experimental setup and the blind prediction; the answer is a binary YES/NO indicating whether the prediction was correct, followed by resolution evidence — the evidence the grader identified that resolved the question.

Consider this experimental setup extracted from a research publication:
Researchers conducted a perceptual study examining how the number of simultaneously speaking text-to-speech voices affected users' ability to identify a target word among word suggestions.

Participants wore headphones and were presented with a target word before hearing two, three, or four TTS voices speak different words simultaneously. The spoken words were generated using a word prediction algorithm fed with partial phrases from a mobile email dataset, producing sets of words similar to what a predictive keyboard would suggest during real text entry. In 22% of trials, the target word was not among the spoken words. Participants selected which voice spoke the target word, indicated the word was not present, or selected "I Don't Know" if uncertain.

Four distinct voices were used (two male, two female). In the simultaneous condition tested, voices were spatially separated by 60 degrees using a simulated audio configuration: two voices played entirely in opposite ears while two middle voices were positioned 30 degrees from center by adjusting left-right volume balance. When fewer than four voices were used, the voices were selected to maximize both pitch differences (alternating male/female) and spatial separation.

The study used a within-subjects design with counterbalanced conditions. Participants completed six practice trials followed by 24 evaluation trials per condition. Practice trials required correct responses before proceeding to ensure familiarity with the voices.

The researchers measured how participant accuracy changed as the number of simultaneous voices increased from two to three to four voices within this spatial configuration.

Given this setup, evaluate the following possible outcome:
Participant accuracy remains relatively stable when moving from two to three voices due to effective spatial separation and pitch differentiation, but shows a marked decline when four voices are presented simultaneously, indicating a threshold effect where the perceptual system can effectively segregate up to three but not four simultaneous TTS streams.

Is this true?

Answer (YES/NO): NO